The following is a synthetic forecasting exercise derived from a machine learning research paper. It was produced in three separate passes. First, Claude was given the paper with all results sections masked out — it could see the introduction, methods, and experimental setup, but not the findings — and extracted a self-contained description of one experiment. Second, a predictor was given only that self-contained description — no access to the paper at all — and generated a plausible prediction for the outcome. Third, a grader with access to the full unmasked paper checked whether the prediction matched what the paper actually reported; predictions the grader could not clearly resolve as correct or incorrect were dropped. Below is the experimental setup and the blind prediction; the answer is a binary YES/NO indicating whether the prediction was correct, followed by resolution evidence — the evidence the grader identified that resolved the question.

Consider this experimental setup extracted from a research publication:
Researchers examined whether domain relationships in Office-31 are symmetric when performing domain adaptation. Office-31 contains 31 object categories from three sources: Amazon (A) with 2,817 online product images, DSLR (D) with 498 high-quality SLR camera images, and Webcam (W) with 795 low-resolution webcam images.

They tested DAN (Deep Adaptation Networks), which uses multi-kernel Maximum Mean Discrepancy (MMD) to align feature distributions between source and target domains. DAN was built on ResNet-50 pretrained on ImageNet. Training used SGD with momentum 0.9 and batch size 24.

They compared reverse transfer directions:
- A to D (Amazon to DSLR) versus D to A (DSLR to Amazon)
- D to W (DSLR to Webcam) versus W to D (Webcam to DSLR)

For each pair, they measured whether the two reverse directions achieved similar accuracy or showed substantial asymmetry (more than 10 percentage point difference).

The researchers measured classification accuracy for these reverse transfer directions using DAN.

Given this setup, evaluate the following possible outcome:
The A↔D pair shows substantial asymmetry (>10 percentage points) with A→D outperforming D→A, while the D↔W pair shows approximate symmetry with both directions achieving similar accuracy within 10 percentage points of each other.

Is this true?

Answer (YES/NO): YES